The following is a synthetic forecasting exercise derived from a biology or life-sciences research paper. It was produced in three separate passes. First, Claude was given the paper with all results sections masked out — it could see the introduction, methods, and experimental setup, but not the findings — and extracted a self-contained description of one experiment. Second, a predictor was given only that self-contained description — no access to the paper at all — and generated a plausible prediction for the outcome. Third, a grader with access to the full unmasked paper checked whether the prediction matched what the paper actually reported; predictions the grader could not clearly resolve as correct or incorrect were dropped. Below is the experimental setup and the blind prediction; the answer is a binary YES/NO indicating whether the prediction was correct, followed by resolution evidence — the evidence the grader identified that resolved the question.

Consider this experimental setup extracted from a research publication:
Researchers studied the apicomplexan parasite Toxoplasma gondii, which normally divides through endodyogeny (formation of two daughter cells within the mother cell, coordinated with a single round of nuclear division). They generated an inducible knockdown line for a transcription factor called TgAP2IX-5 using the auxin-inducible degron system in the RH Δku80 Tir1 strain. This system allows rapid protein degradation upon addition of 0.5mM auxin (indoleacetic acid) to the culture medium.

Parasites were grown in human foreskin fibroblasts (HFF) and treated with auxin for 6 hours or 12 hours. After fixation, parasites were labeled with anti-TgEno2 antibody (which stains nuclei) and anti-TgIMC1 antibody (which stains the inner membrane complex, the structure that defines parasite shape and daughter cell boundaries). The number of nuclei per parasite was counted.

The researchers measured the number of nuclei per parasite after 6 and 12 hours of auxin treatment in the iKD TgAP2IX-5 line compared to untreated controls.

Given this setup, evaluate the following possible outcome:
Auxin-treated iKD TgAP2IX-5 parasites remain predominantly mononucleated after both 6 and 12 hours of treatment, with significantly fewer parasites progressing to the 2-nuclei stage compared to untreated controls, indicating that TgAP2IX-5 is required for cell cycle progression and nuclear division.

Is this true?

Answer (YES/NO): NO